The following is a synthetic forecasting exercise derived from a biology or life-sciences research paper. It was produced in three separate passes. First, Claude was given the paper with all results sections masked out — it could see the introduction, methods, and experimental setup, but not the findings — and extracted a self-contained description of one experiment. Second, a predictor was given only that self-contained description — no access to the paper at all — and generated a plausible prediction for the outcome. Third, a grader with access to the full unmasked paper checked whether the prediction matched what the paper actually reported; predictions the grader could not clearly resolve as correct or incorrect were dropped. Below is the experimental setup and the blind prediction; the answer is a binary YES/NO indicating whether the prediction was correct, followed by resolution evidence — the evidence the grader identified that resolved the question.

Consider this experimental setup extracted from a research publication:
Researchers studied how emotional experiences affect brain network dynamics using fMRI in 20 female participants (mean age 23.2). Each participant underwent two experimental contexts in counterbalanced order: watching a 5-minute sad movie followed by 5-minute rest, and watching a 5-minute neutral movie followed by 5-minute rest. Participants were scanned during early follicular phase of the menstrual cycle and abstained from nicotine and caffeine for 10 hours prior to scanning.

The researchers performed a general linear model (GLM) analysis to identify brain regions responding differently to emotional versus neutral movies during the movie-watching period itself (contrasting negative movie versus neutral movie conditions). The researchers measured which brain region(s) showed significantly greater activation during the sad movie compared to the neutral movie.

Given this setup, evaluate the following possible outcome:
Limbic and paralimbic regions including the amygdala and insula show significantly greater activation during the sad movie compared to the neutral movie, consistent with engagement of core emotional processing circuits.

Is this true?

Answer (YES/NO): NO